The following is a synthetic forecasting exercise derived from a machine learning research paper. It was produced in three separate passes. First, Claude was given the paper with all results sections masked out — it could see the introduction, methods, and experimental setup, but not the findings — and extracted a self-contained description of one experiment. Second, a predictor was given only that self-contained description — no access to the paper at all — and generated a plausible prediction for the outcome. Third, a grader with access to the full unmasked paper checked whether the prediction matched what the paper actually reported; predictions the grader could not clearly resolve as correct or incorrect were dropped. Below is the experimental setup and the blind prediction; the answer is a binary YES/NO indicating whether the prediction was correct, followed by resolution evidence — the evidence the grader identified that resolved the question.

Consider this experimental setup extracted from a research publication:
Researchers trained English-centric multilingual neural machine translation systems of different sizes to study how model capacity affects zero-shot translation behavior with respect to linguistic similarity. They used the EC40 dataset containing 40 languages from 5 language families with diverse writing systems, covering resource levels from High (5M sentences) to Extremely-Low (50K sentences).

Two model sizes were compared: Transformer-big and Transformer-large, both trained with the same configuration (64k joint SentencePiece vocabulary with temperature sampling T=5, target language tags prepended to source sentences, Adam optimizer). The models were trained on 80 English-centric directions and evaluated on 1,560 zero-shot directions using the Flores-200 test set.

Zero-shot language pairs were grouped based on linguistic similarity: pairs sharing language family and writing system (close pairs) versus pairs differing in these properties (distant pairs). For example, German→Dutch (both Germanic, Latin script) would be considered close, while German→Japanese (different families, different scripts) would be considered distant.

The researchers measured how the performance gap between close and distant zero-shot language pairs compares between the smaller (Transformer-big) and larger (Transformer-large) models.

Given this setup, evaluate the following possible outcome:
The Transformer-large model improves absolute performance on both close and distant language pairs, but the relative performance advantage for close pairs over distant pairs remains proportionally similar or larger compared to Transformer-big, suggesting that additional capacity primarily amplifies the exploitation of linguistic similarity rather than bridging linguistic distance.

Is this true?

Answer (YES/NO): NO